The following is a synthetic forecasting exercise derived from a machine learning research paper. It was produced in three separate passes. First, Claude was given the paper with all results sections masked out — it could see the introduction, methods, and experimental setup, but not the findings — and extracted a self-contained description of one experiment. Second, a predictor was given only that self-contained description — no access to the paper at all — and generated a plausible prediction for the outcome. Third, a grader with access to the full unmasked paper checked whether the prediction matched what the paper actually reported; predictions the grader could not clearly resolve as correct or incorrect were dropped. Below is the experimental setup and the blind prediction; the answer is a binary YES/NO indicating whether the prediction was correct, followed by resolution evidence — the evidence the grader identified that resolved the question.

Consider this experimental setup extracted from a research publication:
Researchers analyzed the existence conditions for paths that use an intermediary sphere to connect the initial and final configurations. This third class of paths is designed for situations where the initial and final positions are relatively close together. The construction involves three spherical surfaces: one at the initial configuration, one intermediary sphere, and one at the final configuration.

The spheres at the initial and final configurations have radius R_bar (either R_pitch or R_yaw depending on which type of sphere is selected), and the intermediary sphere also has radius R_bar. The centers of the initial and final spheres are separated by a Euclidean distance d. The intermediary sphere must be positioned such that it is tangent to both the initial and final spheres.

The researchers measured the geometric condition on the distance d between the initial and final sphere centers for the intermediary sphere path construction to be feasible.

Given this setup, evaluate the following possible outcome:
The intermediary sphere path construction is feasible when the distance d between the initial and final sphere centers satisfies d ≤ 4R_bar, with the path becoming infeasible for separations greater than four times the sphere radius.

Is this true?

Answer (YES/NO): YES